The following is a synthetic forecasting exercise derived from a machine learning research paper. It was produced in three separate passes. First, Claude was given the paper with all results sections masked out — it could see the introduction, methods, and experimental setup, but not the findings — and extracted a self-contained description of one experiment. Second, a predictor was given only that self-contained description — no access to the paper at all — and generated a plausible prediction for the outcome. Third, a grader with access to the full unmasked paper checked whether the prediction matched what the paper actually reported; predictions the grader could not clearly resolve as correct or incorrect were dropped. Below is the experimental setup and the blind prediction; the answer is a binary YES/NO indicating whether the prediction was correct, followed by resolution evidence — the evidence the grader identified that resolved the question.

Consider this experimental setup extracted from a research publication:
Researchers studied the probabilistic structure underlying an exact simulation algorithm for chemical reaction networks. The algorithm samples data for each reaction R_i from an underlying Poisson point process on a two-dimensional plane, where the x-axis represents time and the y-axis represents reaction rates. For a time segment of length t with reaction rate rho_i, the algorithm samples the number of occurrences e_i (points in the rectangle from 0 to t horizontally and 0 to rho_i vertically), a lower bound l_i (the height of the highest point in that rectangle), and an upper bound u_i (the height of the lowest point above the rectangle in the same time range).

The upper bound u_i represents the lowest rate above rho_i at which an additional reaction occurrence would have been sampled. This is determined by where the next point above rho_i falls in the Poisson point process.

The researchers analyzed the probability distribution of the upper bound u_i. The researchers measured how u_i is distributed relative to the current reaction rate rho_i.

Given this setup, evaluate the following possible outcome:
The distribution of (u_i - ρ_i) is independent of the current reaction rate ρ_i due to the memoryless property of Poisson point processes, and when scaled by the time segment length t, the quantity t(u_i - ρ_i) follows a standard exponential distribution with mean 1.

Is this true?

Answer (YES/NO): YES